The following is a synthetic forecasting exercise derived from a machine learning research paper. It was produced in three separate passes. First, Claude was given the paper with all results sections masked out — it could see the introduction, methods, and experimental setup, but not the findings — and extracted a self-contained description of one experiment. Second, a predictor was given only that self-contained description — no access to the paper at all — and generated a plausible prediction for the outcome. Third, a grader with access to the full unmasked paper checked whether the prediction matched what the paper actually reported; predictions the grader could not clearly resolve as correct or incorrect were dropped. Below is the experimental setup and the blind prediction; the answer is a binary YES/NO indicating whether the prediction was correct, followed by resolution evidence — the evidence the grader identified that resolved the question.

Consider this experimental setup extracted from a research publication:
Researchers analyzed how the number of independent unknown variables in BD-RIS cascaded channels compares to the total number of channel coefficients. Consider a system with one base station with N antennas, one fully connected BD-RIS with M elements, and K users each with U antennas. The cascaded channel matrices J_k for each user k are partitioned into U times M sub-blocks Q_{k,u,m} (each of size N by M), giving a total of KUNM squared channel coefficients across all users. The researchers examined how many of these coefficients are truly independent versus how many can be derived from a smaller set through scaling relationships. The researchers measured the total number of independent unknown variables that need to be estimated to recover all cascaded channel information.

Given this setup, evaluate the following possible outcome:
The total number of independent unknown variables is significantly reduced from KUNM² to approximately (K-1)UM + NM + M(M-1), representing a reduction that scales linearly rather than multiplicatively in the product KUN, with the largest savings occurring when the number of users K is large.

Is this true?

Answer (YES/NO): NO